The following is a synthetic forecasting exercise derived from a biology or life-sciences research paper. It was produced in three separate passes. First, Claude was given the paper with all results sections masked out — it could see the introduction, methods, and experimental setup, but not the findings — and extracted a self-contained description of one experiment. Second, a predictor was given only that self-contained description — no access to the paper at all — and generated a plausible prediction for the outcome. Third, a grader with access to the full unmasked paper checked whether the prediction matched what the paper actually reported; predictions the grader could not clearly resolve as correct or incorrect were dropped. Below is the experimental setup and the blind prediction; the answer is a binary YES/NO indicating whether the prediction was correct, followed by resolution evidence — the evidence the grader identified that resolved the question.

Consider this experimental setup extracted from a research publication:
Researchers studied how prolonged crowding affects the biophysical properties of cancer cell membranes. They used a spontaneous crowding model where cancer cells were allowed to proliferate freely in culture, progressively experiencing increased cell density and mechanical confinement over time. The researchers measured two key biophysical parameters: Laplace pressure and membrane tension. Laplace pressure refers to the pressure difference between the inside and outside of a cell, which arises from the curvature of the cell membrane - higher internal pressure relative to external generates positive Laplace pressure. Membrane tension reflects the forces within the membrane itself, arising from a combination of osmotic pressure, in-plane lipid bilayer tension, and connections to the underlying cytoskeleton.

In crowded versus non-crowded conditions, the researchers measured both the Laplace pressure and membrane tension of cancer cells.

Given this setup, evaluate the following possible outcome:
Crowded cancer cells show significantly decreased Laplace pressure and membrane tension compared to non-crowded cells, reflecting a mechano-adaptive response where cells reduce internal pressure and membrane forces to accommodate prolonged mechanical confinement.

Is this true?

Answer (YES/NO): NO